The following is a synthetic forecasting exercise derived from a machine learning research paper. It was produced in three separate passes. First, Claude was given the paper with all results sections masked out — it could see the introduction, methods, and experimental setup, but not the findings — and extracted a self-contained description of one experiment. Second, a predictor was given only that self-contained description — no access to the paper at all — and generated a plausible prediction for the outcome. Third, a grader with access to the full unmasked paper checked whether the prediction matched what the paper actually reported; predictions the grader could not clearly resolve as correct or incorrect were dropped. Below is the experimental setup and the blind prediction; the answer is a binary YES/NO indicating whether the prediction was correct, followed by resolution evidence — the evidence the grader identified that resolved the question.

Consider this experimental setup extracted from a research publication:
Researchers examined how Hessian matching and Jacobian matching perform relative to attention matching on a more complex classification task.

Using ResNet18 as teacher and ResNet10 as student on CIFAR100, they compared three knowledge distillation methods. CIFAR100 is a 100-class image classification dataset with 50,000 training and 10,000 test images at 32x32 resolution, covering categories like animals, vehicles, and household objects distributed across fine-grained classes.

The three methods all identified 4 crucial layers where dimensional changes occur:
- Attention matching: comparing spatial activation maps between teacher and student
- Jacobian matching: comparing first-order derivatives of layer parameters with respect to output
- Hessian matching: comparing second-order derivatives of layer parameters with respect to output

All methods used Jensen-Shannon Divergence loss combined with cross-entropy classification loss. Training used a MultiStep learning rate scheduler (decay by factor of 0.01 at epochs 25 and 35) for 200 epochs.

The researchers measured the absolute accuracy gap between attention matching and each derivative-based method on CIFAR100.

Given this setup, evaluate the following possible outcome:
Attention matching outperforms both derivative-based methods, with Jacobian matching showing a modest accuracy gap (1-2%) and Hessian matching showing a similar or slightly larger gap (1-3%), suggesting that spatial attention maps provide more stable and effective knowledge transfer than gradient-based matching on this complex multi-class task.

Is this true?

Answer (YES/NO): NO